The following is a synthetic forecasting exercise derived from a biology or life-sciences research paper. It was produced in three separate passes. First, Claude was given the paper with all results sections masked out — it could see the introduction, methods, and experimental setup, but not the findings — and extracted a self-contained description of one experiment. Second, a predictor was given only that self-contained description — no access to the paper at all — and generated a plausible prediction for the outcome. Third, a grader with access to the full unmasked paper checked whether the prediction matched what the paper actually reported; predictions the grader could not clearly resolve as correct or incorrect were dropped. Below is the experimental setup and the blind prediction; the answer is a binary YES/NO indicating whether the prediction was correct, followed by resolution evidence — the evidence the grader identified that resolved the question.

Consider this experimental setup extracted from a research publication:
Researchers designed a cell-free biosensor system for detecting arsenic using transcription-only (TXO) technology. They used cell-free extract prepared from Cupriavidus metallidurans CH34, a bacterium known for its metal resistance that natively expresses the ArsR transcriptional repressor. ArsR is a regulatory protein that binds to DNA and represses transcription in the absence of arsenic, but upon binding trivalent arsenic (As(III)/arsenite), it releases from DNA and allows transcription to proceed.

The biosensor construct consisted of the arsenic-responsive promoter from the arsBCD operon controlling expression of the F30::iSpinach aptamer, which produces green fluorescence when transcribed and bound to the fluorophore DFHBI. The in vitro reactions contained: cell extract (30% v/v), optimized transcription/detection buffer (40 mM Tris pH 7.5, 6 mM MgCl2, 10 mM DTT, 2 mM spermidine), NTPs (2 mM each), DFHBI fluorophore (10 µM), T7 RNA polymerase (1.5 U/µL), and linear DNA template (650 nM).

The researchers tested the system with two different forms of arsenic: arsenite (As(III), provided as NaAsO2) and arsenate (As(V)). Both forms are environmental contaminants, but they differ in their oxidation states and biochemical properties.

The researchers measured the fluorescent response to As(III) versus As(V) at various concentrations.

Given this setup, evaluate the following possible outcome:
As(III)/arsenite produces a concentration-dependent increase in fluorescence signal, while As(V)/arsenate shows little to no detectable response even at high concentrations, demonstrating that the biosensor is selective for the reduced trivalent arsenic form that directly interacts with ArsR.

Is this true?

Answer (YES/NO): YES